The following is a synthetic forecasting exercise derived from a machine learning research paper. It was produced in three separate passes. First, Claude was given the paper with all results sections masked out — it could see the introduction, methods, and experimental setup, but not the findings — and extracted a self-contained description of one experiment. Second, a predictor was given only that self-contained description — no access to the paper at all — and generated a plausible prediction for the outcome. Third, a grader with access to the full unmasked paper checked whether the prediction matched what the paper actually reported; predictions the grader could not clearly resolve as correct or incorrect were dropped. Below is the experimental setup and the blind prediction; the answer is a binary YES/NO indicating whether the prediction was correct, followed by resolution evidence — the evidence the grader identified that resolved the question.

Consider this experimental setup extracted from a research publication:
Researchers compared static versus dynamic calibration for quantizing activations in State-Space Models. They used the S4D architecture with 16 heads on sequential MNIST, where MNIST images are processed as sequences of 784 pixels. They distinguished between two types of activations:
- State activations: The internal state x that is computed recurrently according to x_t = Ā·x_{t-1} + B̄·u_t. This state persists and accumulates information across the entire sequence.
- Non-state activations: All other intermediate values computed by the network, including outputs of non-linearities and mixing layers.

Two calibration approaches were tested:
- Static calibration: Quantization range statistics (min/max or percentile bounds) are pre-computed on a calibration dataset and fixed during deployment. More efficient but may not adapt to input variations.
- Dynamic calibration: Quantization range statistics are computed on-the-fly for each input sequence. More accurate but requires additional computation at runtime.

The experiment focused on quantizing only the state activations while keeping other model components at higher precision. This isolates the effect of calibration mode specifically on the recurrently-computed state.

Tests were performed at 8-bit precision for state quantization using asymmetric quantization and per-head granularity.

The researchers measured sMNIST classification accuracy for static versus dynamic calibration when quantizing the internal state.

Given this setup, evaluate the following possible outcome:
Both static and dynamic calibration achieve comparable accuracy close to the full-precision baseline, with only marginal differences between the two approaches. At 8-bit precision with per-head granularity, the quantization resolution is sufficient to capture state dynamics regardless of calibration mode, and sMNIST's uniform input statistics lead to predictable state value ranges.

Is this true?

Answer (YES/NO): NO